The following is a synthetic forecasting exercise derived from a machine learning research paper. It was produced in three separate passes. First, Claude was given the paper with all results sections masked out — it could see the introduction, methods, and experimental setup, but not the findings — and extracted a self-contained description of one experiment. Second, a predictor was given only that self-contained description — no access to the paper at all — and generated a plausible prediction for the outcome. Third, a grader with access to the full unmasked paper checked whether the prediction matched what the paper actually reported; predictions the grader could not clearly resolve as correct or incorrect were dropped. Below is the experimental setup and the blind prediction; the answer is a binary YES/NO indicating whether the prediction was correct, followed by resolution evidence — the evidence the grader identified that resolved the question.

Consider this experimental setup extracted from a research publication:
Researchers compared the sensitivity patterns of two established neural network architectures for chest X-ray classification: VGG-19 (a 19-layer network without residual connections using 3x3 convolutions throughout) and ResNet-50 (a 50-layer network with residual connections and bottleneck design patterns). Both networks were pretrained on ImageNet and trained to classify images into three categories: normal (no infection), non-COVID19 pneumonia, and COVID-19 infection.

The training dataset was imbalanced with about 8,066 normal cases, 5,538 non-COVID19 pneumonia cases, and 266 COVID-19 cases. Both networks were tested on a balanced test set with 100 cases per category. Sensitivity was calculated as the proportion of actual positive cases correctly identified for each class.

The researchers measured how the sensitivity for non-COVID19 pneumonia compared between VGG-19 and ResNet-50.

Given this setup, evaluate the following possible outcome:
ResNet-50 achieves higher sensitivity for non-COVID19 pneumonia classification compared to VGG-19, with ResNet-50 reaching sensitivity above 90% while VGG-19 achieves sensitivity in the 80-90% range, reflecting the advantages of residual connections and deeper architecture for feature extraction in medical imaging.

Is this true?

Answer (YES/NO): NO